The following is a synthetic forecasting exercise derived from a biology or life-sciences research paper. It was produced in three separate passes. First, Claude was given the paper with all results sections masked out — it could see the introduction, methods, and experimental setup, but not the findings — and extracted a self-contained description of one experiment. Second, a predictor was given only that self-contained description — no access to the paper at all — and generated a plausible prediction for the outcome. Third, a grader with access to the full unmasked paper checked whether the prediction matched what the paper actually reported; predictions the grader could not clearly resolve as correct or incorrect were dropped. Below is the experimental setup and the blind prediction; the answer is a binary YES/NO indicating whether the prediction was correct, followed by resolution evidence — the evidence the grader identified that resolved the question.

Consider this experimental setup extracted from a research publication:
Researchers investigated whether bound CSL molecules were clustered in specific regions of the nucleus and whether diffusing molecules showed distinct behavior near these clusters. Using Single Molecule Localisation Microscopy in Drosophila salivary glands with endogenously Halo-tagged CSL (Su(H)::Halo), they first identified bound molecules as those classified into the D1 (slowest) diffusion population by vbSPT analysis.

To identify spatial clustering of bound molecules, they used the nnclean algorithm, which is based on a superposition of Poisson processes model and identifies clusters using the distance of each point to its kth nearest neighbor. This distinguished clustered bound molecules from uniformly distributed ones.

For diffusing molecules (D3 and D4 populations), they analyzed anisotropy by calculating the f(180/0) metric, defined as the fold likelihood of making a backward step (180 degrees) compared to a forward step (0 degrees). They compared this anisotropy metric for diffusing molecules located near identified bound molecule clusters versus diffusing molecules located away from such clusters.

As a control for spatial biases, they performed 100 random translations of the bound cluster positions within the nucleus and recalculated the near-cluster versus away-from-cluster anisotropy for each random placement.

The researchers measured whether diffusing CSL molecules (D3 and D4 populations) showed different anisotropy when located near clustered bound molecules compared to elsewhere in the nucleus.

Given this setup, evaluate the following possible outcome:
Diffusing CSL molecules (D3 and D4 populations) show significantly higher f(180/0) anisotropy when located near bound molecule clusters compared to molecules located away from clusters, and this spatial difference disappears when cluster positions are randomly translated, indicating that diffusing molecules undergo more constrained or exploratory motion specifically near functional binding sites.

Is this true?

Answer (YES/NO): NO